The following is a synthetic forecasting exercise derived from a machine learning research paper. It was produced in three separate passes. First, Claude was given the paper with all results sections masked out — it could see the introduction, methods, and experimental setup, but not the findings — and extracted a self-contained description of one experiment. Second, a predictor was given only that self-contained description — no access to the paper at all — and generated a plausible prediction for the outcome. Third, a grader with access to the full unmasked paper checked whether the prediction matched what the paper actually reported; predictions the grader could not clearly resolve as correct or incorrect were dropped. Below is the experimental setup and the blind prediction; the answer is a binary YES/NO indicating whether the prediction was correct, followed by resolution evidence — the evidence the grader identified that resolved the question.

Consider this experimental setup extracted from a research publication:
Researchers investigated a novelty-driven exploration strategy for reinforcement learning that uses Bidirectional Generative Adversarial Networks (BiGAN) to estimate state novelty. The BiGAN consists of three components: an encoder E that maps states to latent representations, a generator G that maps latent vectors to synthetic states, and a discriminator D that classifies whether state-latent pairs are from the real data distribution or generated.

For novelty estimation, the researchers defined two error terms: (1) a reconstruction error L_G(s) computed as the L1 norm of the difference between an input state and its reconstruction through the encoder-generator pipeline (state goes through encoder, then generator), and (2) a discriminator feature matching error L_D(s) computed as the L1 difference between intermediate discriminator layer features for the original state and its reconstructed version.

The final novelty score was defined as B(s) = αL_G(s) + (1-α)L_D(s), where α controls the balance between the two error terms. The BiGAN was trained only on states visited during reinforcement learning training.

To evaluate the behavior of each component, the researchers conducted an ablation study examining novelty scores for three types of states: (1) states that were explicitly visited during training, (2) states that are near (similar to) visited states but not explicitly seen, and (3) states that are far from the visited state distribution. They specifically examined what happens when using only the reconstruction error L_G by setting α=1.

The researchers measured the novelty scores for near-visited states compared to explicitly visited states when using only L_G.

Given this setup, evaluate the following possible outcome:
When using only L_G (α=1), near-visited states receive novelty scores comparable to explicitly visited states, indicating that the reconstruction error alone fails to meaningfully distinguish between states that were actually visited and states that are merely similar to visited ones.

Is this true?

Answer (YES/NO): NO